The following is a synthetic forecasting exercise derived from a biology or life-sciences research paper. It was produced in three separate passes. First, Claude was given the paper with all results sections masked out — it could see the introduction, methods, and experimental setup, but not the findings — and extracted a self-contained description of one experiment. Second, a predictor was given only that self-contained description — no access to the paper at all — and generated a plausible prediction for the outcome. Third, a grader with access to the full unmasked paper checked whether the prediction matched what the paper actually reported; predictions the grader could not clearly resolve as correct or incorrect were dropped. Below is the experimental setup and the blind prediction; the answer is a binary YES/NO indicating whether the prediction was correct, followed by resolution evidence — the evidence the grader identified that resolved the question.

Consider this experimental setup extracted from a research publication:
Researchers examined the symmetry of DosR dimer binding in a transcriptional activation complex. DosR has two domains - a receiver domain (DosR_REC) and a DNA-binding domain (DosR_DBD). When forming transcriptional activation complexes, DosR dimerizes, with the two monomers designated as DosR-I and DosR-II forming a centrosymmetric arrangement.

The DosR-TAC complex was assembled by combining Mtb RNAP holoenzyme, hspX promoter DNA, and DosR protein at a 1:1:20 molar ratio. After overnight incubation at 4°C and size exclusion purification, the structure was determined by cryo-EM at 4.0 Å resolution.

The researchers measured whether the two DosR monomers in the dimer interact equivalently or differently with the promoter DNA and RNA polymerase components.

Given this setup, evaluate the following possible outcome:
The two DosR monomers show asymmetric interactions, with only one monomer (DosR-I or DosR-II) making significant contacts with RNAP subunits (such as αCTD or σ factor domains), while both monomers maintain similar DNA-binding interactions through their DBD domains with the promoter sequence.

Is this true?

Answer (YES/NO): NO